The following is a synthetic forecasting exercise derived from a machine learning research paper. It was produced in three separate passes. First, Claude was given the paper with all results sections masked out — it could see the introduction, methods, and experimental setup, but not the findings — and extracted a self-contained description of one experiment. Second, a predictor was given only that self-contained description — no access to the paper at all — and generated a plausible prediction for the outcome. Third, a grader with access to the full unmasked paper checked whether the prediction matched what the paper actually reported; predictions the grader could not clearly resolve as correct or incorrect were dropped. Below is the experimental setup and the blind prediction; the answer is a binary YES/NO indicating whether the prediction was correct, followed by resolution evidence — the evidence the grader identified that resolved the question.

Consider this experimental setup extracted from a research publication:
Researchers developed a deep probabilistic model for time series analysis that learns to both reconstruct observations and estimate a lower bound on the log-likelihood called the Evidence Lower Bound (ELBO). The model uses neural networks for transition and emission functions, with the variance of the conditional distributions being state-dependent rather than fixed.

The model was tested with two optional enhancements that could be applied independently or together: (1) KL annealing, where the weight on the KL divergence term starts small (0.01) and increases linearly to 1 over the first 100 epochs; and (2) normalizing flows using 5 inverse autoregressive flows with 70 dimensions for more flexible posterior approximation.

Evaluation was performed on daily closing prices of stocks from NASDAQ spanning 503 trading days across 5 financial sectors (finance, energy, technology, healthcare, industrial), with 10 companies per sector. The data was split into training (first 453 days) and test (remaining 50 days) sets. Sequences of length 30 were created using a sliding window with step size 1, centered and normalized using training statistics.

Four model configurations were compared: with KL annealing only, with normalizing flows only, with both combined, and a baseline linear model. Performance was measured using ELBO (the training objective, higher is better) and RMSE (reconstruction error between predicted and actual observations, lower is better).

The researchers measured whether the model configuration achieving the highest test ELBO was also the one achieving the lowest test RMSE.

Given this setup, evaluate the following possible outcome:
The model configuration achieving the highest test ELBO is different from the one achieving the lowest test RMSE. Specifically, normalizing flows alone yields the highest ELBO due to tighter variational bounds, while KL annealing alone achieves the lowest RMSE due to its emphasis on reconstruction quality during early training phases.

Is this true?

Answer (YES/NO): NO